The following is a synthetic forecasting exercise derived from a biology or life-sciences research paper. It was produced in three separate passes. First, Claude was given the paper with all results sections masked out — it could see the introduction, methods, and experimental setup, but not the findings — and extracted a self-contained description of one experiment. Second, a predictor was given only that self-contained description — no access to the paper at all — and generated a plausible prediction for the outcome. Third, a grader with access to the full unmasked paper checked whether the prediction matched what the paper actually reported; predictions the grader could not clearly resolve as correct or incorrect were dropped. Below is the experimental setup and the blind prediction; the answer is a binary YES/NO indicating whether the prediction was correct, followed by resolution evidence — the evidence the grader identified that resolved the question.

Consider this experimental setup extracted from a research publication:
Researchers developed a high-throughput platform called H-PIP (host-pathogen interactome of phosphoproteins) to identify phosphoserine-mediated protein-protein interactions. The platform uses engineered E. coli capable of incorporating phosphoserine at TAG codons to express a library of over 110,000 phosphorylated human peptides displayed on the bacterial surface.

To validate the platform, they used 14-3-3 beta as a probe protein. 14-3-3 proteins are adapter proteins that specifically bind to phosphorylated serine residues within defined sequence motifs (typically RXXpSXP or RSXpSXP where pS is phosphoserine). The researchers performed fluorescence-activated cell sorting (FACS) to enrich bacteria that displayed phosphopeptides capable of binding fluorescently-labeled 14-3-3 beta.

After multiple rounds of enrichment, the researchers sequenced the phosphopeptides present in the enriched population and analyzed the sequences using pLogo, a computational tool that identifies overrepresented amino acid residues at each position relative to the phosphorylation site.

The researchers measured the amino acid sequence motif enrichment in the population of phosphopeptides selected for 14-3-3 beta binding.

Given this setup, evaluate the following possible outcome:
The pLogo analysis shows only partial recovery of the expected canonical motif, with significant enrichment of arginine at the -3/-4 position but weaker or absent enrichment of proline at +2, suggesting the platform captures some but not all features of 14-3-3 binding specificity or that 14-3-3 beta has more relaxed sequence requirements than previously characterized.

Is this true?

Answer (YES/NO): NO